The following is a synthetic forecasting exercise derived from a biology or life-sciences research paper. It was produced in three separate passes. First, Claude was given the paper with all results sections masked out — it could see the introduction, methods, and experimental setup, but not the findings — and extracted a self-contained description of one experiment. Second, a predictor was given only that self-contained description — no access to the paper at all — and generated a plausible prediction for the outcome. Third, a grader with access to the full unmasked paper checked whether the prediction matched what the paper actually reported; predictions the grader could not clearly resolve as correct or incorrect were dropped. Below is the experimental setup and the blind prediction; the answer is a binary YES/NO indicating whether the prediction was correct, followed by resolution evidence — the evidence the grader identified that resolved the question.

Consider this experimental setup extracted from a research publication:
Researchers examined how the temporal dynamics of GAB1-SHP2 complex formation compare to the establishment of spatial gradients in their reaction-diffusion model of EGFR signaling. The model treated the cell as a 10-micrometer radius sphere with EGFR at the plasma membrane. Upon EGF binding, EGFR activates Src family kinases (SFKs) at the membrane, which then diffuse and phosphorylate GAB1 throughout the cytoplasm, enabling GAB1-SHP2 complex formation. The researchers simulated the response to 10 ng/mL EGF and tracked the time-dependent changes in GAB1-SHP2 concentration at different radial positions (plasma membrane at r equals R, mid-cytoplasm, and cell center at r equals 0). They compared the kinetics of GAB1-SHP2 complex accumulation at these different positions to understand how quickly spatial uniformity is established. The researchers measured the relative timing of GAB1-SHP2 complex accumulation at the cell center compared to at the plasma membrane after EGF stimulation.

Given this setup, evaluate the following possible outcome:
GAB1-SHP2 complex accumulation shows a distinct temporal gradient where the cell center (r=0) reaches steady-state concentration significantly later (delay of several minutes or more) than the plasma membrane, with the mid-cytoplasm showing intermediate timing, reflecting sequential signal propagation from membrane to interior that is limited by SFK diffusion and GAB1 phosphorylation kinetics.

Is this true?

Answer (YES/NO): NO